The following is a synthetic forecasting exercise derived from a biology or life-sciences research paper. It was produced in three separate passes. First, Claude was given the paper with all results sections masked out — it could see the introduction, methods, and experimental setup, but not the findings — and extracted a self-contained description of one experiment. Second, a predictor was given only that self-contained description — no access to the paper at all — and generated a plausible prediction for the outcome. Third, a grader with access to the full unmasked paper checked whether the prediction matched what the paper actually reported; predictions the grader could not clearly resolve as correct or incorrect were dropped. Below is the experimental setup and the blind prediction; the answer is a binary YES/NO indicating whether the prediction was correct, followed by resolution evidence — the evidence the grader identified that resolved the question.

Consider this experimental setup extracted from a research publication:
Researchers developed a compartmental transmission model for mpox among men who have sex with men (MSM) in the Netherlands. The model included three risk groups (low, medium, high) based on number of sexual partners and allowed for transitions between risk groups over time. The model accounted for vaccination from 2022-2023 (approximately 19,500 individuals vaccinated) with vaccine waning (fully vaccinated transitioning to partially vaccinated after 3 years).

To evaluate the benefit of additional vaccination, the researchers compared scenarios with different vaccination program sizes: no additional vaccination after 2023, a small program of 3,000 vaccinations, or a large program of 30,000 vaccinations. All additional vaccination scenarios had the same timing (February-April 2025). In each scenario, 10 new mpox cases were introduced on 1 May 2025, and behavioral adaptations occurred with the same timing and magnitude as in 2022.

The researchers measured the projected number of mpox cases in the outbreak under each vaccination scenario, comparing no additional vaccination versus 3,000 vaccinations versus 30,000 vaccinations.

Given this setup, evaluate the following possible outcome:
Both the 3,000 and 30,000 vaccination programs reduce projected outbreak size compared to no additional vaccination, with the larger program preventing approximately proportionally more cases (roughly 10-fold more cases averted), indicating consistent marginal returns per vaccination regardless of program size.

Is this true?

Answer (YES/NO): NO